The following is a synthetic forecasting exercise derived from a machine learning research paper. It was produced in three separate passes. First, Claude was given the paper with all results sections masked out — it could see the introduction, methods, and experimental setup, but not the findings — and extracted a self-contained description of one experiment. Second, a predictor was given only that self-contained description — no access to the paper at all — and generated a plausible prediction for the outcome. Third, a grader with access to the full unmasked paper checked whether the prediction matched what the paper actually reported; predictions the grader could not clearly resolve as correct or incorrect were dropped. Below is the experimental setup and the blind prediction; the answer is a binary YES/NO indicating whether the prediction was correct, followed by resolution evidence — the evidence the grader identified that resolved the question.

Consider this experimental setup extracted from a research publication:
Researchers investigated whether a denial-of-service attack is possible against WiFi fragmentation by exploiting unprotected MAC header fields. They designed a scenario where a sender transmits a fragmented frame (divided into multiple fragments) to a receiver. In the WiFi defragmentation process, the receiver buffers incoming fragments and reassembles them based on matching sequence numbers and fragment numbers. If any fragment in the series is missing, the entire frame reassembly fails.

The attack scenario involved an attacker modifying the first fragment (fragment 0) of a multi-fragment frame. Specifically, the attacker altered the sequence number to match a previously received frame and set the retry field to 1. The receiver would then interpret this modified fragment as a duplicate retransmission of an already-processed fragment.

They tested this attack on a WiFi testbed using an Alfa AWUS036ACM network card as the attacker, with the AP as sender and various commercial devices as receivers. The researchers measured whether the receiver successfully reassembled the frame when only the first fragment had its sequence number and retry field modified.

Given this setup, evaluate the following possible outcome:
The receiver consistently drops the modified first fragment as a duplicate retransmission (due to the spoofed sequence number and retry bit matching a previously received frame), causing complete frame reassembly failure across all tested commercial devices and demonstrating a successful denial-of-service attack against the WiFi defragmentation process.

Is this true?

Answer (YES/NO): NO